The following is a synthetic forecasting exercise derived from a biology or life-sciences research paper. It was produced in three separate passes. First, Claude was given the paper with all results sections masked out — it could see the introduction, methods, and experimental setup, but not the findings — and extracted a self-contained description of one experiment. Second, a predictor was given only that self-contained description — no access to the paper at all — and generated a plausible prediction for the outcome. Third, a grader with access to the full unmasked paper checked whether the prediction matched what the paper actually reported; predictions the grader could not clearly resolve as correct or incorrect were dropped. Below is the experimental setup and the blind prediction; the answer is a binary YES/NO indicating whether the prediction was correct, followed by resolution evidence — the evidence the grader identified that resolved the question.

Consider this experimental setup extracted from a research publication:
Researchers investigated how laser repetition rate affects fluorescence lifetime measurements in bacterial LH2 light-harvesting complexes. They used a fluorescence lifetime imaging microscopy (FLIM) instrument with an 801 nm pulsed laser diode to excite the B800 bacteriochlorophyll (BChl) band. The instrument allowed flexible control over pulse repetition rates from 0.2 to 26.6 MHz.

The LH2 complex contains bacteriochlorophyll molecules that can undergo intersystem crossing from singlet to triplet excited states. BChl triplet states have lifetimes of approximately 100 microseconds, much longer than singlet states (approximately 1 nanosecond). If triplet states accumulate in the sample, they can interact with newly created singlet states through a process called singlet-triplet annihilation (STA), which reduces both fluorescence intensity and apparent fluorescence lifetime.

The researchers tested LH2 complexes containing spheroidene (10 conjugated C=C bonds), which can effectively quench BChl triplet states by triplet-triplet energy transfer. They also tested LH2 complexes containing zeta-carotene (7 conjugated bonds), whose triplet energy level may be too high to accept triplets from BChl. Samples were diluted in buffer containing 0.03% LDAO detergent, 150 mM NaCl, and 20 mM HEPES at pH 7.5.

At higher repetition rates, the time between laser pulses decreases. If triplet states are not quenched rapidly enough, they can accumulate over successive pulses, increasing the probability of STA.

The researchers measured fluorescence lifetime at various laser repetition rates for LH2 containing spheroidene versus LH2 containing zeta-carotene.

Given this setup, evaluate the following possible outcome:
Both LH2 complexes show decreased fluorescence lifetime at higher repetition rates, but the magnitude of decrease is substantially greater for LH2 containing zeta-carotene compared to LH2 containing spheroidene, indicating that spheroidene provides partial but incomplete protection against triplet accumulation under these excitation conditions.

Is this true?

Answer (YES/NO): YES